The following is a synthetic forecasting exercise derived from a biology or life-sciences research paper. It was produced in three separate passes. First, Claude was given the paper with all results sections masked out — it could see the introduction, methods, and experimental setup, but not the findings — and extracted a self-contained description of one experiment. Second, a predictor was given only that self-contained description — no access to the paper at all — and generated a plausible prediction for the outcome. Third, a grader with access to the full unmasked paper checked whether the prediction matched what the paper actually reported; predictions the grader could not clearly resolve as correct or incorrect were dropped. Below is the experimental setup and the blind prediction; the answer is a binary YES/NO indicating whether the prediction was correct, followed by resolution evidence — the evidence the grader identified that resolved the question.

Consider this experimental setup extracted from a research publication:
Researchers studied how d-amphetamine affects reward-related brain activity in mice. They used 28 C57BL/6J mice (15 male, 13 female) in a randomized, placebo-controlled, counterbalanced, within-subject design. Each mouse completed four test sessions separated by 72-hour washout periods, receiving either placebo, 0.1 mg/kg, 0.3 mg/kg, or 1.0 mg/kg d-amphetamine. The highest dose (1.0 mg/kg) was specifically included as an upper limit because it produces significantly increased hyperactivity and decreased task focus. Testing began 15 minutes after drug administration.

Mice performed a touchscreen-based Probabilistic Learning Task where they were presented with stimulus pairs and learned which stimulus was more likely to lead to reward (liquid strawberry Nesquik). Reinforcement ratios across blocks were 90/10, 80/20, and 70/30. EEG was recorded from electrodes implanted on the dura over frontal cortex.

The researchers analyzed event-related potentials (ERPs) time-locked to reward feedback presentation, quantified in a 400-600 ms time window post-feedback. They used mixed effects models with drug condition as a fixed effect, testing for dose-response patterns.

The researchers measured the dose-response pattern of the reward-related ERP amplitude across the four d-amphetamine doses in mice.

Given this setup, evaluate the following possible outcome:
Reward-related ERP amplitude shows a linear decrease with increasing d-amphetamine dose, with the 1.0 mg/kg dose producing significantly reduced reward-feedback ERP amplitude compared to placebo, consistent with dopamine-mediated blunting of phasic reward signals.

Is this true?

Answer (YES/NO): NO